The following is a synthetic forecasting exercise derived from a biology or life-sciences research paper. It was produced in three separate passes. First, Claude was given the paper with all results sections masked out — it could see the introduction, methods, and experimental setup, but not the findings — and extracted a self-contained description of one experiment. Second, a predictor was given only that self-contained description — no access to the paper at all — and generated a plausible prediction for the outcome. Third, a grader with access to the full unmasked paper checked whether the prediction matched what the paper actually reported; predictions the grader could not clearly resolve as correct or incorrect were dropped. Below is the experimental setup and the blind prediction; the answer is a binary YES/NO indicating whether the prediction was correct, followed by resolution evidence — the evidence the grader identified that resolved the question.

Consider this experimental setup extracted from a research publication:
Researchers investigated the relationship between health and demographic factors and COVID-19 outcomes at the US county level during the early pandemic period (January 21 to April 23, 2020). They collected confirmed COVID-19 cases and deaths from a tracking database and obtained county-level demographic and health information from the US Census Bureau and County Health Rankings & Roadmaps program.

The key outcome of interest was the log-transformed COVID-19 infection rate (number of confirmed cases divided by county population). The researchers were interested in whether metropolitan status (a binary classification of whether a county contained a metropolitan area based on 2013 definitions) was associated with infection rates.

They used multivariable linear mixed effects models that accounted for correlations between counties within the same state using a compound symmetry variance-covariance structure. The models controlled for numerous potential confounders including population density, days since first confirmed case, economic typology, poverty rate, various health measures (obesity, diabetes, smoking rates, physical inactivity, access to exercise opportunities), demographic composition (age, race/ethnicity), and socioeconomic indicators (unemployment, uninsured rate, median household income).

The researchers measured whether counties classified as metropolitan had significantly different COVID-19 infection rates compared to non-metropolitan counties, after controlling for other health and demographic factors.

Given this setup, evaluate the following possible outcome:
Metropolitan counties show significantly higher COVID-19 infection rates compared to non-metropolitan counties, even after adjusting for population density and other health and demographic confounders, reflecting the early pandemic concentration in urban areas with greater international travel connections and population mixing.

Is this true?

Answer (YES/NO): NO